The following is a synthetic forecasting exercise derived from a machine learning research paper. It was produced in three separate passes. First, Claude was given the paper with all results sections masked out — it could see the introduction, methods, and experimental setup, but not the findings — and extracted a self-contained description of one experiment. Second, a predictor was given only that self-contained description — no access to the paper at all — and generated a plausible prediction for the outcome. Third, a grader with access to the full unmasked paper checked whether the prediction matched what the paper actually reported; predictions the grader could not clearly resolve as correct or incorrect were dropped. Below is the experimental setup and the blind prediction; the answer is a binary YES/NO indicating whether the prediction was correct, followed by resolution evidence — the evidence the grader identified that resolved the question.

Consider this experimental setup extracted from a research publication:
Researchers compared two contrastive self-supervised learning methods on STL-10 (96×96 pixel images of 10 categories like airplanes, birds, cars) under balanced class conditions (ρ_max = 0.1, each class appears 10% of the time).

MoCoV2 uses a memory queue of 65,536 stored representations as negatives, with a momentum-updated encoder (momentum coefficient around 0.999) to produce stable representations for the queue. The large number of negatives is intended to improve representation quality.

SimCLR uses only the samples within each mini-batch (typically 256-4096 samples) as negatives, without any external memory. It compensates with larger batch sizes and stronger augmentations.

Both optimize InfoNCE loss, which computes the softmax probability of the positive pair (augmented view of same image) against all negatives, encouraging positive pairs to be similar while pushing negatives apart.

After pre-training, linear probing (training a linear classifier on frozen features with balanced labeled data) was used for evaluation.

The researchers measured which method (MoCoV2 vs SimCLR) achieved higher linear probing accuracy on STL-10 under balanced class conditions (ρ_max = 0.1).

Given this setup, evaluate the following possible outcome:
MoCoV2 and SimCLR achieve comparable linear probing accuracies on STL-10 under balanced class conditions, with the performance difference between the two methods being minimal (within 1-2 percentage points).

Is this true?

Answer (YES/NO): NO